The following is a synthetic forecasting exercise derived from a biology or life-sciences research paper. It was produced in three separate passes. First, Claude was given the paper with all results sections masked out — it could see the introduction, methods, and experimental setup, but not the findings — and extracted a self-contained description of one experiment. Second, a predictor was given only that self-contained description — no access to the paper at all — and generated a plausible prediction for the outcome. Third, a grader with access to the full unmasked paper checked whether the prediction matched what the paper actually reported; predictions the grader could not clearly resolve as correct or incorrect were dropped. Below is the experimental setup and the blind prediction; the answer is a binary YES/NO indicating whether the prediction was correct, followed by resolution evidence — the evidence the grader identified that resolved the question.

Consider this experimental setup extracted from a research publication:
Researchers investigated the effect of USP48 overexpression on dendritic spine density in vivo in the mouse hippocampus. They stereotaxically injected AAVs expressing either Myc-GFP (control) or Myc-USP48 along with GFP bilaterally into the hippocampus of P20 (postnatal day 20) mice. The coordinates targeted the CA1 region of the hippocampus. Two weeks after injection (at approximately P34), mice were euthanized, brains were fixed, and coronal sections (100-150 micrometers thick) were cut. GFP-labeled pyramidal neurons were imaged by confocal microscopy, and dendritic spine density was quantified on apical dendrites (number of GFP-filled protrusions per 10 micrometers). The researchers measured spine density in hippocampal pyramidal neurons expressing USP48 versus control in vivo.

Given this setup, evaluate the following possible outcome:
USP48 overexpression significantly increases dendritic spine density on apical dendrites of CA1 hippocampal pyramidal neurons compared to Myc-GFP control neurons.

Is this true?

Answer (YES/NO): NO